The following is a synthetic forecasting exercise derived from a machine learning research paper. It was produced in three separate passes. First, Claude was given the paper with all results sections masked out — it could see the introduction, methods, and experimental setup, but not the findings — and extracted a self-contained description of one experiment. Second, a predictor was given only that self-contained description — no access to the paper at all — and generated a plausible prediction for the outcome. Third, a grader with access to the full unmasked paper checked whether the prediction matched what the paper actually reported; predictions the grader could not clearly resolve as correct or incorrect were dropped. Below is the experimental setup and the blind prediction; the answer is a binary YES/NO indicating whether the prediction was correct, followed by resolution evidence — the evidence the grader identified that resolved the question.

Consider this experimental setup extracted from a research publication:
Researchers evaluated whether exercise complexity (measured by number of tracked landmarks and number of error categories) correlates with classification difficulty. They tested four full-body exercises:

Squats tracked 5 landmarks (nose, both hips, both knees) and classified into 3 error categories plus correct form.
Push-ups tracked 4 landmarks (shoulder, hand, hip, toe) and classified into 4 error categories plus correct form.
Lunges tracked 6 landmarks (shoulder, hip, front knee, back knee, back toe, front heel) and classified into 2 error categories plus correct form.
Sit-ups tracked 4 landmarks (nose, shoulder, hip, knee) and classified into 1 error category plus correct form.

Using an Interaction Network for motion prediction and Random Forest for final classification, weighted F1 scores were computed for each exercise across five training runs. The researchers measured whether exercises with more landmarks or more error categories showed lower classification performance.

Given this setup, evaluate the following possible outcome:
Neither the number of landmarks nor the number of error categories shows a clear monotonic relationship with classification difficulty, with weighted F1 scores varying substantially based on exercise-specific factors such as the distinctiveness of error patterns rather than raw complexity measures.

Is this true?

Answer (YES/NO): NO